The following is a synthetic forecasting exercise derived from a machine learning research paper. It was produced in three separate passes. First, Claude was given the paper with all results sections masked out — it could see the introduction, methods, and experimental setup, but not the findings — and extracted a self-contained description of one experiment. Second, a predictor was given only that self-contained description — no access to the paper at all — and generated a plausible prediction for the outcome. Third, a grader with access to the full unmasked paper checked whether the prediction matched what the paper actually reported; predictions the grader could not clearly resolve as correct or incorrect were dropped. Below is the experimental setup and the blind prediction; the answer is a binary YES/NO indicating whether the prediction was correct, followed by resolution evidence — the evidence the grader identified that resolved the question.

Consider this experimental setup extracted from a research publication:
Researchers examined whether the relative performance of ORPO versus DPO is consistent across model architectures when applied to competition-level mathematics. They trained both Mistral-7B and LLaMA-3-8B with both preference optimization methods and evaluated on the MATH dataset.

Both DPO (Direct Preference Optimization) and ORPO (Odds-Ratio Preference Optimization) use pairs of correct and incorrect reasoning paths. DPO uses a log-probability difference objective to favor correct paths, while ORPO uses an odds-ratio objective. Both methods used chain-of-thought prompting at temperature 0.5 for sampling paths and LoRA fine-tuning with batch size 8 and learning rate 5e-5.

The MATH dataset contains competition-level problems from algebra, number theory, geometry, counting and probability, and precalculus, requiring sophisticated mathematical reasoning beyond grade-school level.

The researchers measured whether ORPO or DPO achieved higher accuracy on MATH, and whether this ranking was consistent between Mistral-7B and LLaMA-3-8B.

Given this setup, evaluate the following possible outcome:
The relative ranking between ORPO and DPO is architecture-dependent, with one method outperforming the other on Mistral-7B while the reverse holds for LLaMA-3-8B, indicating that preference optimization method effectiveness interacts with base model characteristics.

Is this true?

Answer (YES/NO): YES